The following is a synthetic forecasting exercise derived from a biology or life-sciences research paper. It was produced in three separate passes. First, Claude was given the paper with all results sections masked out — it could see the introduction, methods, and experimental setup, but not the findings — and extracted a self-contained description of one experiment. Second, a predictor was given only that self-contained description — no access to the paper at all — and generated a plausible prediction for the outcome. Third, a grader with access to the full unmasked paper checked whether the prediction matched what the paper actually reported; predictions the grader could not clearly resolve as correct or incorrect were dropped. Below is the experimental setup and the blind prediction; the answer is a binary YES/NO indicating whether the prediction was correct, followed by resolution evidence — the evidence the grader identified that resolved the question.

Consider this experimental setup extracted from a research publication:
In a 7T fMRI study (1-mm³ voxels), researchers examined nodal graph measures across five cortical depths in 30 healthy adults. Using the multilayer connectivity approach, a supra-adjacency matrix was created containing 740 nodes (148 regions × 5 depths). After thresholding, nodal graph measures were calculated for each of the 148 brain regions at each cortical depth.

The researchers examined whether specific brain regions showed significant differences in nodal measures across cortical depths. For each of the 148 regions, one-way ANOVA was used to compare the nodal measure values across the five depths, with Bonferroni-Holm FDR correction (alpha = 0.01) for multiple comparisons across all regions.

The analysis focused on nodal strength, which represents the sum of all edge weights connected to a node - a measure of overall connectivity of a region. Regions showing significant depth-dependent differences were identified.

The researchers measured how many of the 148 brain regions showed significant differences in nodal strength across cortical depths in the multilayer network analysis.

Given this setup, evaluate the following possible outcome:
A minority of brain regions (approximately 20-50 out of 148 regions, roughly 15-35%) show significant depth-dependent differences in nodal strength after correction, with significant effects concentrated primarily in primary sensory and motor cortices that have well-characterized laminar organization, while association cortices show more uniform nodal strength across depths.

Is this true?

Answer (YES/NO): NO